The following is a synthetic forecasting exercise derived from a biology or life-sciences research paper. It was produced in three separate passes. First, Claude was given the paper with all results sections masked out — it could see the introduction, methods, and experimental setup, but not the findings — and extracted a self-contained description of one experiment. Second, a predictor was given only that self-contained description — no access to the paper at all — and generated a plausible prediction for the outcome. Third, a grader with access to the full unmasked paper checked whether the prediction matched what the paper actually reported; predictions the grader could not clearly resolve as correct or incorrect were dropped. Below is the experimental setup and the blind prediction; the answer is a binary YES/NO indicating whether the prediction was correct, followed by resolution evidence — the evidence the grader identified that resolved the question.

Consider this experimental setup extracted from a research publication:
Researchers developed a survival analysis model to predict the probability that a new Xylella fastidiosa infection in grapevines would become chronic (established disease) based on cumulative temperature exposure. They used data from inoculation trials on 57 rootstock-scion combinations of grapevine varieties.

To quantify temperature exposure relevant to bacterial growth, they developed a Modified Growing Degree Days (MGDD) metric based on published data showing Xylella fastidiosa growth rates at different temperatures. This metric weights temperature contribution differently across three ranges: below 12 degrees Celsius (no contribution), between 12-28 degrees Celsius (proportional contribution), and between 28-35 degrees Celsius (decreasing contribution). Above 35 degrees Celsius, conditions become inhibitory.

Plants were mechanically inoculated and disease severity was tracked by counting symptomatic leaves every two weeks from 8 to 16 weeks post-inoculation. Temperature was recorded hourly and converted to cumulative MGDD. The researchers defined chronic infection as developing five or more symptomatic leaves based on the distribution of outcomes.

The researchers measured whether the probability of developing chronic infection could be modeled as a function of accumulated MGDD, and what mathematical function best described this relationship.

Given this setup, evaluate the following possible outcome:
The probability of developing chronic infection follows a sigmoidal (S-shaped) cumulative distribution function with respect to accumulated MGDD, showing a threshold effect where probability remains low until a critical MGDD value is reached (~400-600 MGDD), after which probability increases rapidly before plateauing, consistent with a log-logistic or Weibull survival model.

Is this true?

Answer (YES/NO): YES